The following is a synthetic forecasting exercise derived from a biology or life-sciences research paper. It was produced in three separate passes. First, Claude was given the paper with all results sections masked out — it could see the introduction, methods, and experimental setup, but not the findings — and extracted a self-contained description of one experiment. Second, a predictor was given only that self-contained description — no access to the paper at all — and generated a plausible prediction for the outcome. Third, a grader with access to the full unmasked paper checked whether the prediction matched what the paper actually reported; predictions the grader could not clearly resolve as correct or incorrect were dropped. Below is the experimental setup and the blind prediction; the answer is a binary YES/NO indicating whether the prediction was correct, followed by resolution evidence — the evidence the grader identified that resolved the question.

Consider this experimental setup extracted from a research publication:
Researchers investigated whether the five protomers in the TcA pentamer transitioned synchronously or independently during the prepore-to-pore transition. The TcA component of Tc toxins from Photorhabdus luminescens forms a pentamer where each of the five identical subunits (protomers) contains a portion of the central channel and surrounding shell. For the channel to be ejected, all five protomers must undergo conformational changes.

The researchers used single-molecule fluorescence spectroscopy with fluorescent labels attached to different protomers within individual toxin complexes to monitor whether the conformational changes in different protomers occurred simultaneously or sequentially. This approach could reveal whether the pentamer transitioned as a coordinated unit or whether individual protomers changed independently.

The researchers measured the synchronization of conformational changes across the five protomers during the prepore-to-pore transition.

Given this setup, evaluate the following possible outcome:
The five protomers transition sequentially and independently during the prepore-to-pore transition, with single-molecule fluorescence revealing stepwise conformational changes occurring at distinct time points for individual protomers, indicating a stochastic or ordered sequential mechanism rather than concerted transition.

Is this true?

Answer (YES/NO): NO